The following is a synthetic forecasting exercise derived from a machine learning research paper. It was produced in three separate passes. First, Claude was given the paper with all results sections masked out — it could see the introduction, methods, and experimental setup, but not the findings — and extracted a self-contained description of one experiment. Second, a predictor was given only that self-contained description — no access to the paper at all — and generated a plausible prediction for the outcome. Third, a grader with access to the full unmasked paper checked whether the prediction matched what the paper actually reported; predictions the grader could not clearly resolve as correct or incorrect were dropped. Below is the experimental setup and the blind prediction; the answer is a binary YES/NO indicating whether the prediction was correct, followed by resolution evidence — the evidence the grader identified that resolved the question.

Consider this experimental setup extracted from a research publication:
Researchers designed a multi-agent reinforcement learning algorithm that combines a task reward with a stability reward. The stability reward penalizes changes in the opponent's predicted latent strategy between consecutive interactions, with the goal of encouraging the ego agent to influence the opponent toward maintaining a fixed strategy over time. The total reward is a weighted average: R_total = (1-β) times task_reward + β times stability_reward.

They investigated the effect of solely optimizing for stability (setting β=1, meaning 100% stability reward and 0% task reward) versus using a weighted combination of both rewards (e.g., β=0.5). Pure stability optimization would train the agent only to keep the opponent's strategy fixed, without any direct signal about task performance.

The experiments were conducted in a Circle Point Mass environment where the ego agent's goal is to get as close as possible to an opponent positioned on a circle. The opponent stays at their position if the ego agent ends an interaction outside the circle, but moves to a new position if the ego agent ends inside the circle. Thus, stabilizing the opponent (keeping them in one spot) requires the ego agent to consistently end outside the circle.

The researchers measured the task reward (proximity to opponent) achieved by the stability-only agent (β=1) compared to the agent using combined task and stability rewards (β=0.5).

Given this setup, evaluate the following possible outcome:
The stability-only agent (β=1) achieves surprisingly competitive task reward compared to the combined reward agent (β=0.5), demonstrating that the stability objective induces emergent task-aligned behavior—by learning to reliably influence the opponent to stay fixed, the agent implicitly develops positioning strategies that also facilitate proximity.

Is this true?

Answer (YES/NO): NO